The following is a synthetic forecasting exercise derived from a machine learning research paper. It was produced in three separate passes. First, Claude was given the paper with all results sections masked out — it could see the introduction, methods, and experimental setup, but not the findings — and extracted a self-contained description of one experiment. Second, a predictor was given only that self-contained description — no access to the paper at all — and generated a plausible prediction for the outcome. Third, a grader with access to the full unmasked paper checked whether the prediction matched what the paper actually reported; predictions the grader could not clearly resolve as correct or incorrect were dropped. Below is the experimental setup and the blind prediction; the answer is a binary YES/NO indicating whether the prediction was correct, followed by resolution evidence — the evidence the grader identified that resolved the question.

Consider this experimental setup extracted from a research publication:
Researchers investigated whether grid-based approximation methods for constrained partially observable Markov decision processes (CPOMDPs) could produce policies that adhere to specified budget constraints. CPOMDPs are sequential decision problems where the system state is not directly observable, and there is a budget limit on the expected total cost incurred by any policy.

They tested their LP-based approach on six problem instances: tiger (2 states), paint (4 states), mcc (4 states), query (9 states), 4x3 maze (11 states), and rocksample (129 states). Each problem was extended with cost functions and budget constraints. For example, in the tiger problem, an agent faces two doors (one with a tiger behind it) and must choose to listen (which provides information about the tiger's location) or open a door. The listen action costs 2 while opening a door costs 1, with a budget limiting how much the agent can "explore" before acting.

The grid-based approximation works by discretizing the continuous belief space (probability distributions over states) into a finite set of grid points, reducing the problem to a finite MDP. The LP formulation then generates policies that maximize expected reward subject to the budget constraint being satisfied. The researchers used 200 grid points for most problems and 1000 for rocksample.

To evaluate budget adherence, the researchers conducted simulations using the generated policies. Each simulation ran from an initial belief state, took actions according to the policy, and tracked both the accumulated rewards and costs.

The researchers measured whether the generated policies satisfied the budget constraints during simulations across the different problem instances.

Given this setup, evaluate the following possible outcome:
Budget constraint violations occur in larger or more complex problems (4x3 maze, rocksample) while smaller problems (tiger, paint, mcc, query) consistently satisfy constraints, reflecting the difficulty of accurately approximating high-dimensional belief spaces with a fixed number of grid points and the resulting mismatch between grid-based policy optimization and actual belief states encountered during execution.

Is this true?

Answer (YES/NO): NO